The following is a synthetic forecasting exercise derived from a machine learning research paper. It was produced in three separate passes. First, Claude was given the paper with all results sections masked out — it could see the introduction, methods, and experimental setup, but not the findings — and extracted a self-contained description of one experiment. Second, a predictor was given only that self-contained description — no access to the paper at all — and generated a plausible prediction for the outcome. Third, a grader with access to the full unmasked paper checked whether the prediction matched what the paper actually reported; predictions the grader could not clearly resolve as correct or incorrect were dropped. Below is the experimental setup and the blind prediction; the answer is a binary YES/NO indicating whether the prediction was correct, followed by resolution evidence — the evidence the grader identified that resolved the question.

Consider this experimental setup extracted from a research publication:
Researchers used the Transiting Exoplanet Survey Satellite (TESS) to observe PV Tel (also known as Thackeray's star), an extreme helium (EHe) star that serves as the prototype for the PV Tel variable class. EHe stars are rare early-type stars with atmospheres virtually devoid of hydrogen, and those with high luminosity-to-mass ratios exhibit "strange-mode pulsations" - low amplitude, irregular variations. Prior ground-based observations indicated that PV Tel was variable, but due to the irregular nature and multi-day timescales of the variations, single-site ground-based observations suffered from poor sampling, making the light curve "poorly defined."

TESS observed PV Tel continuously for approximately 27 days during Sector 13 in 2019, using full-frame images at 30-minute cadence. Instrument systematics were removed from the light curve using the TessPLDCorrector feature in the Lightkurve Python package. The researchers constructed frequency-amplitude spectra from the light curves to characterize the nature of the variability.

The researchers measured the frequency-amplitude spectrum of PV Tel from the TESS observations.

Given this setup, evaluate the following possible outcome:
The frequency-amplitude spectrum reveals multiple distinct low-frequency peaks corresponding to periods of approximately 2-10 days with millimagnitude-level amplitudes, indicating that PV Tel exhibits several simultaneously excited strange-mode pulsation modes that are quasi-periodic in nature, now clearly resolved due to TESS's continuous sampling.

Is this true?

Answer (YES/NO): NO